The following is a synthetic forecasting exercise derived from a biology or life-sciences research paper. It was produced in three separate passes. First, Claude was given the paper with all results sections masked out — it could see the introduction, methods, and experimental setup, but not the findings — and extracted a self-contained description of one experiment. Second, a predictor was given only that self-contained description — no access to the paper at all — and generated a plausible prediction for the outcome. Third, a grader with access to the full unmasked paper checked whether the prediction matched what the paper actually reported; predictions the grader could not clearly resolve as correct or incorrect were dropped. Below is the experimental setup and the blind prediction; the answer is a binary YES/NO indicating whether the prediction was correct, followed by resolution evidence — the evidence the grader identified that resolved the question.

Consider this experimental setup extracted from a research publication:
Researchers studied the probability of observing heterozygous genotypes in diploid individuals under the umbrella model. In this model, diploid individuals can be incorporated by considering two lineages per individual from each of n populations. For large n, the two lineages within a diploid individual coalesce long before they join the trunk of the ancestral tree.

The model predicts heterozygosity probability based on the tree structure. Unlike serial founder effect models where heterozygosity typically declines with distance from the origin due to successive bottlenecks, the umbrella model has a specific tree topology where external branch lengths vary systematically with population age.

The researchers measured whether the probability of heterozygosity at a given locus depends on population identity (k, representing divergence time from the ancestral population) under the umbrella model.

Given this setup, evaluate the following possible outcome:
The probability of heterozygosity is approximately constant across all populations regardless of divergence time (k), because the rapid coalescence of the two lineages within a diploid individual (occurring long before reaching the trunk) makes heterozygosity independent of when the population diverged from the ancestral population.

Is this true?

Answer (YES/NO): YES